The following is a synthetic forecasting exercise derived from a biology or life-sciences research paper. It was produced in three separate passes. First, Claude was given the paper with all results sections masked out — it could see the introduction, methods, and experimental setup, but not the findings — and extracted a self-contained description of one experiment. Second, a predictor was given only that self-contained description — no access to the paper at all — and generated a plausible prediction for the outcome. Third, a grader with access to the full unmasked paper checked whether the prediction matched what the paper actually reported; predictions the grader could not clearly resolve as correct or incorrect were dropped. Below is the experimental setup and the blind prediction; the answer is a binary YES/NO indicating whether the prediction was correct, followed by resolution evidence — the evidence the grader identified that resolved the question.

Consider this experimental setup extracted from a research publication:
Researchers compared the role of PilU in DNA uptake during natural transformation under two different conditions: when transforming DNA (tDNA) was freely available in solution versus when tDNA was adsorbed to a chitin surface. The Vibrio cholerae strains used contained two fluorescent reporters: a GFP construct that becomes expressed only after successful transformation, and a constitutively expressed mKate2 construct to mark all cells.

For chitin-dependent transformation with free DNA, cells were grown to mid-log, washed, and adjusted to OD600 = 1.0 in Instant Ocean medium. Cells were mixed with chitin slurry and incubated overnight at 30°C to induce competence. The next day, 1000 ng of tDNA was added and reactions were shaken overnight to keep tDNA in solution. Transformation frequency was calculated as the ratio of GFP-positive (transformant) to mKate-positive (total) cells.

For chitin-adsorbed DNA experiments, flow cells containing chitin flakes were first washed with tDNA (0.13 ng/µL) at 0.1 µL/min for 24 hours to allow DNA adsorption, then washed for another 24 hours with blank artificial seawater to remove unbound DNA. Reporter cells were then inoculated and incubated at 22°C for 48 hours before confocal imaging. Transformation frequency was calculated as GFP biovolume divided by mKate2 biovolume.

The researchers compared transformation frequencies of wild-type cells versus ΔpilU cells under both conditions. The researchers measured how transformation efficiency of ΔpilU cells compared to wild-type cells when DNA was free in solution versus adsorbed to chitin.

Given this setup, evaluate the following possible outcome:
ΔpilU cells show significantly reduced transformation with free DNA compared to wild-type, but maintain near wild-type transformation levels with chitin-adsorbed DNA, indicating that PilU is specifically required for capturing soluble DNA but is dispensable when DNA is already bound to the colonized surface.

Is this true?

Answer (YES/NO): NO